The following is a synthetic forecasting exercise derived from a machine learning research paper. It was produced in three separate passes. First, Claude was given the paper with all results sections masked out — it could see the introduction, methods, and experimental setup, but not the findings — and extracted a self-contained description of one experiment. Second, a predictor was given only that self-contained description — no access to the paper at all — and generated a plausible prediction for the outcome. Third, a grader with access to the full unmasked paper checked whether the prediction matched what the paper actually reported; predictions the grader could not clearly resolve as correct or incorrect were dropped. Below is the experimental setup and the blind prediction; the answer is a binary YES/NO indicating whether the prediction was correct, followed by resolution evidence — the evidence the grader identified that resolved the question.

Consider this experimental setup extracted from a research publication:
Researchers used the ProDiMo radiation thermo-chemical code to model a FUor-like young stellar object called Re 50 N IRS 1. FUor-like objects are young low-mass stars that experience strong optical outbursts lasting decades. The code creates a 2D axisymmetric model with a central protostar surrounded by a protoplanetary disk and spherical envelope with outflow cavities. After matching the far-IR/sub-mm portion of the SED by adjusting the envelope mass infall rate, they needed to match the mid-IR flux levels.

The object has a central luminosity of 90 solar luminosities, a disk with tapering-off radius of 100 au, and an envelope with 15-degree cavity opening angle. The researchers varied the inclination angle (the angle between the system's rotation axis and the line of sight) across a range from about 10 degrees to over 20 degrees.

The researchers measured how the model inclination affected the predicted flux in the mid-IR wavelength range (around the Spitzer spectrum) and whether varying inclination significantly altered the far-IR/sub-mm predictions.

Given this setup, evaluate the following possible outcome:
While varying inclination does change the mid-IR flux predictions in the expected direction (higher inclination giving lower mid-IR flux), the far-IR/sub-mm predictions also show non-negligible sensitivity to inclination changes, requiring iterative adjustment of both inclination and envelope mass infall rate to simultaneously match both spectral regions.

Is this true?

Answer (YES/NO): NO